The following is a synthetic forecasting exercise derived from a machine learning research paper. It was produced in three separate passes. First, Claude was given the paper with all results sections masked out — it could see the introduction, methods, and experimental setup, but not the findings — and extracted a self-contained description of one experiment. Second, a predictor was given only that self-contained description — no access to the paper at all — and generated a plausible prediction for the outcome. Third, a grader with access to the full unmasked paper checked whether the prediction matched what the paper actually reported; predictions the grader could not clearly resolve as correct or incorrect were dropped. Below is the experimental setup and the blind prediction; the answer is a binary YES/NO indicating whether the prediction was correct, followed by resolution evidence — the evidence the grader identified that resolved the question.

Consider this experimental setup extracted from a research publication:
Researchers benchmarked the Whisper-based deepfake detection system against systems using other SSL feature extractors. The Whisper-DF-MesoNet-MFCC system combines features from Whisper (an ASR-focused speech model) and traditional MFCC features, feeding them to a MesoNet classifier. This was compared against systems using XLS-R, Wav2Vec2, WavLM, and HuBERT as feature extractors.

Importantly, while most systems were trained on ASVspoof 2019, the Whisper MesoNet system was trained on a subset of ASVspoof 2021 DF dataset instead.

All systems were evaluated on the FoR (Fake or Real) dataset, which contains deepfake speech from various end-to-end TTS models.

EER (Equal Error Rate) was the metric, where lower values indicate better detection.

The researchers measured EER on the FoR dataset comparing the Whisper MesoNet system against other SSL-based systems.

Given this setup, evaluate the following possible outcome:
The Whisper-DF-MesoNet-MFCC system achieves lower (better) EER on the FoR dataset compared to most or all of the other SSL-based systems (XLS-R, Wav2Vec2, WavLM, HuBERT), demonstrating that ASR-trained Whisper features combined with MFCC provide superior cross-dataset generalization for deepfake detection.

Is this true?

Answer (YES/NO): NO